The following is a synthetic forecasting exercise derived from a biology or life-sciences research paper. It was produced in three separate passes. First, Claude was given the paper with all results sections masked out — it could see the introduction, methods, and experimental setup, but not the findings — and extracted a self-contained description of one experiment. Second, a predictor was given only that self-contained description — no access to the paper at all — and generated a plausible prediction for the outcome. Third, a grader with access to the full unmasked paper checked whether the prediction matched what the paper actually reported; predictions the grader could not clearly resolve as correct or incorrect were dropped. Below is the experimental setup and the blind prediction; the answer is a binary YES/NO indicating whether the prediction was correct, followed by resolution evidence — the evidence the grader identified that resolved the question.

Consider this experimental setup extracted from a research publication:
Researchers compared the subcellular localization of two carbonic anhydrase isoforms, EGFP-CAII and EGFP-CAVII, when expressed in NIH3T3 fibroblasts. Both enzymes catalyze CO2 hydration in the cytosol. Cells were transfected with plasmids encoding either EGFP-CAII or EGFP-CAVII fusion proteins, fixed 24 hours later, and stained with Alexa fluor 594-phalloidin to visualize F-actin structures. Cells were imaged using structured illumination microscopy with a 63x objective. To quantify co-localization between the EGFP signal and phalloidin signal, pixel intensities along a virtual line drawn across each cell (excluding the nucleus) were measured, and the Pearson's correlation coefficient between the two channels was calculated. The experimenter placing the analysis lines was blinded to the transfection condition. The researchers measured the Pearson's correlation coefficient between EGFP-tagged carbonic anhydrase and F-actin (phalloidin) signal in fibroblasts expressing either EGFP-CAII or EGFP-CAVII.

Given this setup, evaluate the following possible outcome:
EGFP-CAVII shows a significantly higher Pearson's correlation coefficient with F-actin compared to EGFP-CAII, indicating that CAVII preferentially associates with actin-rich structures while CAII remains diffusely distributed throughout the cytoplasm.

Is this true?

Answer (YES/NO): YES